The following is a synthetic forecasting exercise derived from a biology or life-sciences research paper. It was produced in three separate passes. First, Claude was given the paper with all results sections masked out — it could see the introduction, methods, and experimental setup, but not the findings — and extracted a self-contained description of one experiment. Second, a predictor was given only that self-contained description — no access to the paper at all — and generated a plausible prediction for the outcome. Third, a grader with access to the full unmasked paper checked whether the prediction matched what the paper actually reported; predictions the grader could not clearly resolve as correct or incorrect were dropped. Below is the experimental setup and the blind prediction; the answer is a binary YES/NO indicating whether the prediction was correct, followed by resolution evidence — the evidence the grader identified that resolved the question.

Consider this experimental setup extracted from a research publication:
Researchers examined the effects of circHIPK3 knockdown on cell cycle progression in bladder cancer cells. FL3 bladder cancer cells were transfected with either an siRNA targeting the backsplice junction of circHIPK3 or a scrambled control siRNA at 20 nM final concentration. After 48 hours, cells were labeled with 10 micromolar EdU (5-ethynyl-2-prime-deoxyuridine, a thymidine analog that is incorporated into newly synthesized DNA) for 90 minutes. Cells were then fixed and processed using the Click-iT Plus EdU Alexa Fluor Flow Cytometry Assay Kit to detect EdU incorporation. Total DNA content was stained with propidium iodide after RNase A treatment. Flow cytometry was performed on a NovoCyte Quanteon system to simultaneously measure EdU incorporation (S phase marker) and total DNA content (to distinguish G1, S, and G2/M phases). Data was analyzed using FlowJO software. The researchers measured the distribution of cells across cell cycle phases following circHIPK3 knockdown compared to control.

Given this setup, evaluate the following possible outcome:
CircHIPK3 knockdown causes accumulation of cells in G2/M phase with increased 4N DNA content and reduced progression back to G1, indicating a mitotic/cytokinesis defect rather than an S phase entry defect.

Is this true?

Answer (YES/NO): NO